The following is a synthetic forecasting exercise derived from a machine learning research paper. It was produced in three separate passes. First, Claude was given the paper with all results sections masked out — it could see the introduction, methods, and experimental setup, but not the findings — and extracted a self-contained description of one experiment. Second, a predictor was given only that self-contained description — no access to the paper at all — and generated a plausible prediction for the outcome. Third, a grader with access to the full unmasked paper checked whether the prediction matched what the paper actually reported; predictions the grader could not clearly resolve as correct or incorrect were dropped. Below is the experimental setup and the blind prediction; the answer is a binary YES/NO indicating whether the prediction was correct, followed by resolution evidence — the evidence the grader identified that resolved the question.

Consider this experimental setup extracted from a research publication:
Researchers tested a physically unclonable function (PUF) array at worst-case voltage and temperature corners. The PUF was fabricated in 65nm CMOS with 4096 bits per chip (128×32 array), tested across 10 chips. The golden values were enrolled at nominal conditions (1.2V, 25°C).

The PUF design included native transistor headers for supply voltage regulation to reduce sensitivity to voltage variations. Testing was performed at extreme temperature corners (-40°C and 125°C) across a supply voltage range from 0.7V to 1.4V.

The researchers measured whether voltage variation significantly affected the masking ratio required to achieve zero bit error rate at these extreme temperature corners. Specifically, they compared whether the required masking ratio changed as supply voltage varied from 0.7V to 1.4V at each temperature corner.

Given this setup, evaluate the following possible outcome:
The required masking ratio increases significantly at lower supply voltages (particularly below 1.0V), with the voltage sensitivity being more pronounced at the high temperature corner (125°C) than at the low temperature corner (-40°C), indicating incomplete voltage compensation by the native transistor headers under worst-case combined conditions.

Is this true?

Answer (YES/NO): NO